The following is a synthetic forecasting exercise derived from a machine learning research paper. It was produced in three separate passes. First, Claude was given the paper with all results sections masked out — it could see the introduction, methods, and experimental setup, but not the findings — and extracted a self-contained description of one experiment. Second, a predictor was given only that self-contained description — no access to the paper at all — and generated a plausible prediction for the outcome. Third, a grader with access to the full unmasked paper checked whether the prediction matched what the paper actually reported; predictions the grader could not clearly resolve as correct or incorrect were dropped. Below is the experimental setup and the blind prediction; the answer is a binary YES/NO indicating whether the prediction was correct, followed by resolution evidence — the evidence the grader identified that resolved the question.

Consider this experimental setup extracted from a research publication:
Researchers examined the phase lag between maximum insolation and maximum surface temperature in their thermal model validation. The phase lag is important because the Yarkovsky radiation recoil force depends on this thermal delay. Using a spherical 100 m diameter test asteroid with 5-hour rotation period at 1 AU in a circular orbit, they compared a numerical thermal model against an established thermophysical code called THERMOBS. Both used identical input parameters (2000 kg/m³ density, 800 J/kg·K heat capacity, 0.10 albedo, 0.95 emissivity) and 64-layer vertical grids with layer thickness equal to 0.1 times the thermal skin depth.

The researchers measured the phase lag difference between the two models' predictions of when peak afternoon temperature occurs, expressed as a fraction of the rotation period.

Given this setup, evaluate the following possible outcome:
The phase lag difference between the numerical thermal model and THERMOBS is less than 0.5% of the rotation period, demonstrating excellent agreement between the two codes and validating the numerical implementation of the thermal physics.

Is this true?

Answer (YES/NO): NO